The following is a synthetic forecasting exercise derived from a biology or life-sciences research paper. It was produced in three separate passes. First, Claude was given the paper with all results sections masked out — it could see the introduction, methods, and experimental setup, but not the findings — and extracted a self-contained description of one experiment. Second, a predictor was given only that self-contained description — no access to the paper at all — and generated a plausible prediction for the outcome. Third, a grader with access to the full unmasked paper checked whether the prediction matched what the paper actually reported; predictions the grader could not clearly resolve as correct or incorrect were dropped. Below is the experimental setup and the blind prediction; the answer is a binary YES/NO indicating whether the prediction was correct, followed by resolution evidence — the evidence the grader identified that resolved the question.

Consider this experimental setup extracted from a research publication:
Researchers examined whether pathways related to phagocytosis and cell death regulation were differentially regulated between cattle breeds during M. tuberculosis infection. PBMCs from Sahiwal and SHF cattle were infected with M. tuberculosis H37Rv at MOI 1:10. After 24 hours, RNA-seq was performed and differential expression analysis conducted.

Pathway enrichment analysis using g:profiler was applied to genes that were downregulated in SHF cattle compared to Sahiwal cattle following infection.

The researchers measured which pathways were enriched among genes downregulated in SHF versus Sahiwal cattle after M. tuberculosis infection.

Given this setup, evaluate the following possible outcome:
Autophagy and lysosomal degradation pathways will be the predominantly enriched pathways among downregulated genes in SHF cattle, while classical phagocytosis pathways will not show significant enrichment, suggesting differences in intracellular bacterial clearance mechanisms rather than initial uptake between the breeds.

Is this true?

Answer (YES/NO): NO